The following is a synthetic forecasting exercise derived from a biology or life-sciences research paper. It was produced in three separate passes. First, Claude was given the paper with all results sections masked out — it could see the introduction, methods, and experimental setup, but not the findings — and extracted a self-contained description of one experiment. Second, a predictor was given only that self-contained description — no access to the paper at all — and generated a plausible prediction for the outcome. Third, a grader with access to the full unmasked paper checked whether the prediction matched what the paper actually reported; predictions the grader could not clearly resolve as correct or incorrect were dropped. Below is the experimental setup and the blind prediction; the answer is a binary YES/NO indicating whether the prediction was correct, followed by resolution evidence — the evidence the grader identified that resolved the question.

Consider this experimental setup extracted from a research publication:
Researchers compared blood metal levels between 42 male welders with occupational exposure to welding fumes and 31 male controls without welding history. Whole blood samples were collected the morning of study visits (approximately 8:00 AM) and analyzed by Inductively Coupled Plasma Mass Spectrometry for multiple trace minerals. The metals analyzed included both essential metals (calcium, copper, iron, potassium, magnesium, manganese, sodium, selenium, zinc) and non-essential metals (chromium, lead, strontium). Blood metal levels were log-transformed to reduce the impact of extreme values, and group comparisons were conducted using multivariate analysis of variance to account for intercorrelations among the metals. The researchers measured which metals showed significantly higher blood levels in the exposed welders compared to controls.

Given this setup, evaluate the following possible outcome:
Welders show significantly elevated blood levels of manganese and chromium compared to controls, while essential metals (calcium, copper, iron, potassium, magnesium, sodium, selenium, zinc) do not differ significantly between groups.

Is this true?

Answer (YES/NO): NO